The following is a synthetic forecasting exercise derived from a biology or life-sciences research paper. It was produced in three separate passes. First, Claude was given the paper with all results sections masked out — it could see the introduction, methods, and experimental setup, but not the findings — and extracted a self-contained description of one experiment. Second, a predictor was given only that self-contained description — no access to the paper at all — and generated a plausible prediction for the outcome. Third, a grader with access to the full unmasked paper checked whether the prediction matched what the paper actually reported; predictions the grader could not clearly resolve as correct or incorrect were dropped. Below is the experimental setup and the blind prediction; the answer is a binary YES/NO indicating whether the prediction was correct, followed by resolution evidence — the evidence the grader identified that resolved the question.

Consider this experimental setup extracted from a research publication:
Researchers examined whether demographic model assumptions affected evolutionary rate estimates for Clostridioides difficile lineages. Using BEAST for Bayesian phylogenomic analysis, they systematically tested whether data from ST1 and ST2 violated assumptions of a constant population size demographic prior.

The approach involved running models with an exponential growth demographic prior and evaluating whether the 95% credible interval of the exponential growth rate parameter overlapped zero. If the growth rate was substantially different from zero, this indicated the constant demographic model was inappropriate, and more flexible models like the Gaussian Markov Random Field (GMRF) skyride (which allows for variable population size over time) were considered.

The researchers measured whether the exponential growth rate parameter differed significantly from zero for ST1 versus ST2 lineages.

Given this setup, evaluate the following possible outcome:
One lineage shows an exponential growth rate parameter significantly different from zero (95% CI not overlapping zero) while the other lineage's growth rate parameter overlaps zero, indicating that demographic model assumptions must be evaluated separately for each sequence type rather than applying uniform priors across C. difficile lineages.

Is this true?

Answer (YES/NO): NO